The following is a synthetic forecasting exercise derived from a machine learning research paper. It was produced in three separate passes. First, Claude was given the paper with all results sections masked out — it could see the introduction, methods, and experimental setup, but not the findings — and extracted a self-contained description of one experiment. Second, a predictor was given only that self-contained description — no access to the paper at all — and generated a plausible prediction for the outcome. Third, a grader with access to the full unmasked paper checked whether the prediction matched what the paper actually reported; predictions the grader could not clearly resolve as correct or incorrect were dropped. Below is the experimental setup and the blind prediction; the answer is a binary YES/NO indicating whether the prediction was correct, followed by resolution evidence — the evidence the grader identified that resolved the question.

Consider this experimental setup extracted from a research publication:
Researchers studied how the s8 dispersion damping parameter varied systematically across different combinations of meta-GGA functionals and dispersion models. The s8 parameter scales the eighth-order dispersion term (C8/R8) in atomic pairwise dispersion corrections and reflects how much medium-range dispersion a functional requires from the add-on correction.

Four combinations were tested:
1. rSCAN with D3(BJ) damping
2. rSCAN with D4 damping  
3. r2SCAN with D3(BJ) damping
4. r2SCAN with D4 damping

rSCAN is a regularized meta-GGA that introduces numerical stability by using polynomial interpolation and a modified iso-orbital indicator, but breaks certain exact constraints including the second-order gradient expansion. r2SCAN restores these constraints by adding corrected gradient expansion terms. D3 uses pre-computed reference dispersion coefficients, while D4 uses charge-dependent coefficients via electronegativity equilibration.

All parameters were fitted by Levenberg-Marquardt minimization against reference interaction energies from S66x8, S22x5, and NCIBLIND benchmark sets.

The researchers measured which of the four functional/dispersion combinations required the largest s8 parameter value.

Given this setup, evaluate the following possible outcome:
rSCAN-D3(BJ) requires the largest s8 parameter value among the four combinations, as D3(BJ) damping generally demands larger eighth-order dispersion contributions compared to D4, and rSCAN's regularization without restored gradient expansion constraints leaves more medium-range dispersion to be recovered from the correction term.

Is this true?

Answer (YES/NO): YES